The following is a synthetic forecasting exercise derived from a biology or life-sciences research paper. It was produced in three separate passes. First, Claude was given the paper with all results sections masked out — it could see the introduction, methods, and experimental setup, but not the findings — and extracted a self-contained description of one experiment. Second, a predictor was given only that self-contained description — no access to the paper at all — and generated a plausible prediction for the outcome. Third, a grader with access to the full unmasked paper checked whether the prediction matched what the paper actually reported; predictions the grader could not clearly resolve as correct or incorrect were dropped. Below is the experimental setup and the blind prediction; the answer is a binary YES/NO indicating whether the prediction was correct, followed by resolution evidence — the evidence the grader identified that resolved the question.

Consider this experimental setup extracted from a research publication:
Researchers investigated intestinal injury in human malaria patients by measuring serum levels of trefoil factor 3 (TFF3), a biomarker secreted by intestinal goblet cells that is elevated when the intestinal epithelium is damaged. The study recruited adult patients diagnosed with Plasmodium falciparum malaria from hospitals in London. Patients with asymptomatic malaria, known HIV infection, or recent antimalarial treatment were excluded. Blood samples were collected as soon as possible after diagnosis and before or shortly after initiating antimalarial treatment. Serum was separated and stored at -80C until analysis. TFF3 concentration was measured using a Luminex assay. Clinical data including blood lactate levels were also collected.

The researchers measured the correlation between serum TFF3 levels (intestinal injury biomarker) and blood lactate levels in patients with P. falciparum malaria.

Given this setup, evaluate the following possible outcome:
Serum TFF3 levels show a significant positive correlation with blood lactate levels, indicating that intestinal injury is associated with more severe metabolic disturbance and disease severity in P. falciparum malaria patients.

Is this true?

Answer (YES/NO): YES